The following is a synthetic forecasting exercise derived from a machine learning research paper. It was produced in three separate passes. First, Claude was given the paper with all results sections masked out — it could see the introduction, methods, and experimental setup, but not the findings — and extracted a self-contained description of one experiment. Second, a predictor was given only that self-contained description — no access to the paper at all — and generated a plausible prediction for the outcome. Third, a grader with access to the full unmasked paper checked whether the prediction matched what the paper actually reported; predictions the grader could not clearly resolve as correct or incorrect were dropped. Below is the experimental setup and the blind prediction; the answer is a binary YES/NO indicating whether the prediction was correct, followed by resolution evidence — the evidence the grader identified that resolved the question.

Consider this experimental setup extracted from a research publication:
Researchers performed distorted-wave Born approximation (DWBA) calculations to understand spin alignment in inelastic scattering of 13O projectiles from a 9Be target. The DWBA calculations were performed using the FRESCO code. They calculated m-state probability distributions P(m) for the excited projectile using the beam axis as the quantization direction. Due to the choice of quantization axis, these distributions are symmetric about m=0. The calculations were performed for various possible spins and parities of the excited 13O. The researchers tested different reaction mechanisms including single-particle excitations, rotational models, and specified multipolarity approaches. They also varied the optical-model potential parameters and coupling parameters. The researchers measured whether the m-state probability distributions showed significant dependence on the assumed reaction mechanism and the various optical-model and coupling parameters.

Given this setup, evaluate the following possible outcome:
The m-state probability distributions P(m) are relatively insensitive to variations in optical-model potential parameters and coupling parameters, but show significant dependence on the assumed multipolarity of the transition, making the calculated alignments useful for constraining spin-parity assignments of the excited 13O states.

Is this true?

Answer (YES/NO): NO